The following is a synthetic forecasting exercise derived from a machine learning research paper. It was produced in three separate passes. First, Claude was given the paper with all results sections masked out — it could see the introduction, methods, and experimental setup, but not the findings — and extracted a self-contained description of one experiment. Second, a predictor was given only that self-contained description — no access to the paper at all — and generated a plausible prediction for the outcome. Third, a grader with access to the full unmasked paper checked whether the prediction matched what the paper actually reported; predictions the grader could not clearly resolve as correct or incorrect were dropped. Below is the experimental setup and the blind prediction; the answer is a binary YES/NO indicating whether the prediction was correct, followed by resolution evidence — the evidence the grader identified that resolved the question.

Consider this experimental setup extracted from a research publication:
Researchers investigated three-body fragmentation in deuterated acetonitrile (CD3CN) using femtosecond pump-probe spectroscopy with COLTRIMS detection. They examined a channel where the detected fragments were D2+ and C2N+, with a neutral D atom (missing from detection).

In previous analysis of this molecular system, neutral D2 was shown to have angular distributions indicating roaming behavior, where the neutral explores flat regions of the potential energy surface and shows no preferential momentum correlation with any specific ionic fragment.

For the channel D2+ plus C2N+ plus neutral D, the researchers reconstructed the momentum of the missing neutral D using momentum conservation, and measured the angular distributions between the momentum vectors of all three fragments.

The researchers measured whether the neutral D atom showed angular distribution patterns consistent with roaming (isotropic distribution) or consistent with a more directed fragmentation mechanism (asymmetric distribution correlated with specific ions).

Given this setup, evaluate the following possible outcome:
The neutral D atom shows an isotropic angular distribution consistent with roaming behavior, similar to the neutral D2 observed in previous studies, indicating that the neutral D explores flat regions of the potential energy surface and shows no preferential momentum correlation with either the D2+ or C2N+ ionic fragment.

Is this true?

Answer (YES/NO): NO